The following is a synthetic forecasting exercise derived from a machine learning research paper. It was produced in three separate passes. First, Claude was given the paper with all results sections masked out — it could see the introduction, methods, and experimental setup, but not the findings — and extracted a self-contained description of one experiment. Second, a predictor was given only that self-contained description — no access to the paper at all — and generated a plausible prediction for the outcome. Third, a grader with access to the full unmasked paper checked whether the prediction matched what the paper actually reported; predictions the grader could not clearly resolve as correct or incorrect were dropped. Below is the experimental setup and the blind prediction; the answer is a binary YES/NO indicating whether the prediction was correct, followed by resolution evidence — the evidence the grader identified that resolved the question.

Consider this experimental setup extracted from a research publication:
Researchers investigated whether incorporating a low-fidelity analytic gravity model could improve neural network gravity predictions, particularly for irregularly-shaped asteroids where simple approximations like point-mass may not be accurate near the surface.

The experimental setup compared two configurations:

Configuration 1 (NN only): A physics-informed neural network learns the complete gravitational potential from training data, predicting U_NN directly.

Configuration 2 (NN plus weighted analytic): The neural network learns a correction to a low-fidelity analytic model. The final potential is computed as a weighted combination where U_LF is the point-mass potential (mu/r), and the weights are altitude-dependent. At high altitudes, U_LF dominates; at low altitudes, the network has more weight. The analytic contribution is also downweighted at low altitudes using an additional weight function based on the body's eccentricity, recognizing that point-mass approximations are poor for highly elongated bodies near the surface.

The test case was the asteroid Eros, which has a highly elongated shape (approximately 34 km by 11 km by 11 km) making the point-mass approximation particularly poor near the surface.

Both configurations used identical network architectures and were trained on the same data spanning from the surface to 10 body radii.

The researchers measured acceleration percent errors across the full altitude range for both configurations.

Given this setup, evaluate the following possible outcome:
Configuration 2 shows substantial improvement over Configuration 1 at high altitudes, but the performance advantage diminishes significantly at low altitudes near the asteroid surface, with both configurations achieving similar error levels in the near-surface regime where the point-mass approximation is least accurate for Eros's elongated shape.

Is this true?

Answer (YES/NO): NO